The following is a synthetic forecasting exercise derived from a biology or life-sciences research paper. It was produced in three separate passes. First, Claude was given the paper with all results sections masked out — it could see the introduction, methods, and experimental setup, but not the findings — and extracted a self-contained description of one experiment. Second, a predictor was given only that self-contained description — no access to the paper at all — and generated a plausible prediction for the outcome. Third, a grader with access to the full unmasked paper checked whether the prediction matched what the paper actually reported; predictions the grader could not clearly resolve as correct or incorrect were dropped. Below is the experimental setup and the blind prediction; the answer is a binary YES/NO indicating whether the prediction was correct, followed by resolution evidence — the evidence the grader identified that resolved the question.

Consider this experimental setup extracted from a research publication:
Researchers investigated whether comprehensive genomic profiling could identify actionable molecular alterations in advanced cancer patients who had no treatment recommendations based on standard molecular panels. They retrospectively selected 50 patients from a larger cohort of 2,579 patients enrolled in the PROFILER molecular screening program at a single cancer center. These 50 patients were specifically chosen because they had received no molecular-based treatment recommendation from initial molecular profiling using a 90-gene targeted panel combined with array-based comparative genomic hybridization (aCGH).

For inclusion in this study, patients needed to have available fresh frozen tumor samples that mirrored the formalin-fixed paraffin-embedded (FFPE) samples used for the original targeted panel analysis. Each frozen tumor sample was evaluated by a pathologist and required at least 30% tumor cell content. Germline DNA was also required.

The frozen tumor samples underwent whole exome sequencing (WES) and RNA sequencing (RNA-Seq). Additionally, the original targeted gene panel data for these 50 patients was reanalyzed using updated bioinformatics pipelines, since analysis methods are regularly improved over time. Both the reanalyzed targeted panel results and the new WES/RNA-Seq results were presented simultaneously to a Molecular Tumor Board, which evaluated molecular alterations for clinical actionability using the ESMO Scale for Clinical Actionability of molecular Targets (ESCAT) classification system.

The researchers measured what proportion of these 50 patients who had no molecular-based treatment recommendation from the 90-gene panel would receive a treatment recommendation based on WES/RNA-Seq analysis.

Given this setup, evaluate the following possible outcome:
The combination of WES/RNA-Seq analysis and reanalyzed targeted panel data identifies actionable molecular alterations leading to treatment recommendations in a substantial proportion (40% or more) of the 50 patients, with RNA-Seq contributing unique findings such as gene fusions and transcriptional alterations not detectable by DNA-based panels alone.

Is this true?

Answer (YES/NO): NO